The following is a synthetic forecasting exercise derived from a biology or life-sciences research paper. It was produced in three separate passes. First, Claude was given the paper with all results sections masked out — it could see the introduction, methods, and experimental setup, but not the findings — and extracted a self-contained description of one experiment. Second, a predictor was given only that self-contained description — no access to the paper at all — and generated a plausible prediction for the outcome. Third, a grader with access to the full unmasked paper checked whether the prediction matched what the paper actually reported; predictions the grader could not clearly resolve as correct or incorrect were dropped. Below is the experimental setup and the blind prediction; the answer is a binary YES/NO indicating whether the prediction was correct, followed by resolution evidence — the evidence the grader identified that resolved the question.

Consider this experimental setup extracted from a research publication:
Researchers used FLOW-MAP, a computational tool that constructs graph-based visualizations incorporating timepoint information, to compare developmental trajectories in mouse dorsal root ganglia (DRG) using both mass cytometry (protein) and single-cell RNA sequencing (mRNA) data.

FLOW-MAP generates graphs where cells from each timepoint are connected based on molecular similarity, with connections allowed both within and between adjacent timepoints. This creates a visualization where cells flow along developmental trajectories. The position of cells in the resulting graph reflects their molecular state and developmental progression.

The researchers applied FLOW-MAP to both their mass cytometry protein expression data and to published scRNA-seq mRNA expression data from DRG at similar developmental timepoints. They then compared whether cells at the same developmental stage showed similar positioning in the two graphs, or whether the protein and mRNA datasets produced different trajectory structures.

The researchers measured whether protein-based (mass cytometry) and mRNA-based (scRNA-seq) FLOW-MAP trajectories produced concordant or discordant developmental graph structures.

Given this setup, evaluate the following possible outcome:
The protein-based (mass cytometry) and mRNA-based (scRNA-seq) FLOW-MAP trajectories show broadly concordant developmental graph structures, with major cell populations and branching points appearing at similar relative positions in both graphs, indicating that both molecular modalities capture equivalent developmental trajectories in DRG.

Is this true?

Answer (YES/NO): NO